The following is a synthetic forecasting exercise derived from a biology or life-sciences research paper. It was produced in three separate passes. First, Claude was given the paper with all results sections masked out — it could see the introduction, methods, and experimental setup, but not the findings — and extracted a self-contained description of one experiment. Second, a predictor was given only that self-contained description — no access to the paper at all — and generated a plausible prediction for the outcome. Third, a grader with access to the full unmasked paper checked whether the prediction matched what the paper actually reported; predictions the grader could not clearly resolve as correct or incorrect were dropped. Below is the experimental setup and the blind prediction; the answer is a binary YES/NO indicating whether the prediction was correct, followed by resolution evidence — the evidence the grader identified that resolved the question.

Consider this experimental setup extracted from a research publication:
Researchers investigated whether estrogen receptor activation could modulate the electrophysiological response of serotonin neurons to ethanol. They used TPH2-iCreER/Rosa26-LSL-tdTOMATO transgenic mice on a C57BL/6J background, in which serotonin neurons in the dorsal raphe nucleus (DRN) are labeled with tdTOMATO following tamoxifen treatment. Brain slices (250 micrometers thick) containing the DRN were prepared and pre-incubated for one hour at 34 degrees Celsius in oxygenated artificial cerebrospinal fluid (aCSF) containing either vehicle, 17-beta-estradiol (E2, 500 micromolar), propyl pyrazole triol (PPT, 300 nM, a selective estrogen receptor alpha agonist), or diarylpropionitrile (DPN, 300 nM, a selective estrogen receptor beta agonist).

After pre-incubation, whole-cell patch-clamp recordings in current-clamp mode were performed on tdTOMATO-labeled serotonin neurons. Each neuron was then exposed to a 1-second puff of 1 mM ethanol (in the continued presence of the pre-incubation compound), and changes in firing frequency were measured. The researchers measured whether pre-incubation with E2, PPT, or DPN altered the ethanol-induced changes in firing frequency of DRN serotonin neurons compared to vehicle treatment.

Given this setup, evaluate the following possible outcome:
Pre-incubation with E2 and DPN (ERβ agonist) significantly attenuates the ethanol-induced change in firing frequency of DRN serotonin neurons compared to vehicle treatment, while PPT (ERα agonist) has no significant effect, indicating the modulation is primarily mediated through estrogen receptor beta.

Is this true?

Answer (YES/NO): NO